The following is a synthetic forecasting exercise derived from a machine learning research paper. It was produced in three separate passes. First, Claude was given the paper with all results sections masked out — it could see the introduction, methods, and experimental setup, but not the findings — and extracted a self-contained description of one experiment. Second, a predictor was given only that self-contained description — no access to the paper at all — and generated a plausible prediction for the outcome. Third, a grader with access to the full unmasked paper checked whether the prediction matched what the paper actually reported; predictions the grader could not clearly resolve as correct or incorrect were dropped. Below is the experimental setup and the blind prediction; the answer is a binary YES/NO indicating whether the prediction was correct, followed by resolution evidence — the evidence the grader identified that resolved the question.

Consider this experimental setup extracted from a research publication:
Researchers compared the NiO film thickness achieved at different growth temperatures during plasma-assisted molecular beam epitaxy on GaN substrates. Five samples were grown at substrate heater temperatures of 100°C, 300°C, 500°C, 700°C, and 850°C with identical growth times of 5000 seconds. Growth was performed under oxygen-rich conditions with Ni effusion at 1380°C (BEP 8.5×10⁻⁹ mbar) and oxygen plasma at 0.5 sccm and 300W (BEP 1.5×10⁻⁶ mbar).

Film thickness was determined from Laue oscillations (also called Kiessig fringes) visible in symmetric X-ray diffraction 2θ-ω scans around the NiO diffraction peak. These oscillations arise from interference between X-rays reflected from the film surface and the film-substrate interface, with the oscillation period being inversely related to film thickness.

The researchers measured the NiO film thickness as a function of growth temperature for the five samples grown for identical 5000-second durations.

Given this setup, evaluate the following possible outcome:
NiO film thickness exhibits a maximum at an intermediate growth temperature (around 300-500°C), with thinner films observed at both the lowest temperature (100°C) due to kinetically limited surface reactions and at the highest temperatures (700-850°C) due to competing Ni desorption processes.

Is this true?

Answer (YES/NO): NO